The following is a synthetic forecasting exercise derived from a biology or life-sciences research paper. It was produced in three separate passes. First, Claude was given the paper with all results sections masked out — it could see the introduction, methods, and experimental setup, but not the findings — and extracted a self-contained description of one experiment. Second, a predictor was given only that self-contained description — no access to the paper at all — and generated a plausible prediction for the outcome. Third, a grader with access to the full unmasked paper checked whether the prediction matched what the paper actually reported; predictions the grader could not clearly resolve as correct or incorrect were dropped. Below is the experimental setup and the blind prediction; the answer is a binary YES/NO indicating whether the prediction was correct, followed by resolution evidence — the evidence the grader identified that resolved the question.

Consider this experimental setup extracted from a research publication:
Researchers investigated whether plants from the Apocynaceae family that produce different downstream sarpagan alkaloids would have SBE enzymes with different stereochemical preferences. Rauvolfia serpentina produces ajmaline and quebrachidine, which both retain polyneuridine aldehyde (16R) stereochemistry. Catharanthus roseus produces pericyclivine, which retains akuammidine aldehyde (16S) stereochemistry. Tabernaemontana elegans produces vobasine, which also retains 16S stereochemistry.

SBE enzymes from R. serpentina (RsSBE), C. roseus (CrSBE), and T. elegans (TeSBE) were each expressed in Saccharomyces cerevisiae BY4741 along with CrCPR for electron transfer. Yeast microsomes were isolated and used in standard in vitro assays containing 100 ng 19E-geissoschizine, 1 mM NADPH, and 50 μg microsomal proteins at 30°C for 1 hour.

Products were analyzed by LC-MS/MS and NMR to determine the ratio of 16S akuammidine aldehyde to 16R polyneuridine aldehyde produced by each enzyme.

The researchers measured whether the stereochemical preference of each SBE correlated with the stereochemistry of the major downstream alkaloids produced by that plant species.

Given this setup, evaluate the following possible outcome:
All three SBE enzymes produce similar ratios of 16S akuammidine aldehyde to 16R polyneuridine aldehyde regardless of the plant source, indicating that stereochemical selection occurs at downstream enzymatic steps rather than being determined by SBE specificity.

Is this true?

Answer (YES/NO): NO